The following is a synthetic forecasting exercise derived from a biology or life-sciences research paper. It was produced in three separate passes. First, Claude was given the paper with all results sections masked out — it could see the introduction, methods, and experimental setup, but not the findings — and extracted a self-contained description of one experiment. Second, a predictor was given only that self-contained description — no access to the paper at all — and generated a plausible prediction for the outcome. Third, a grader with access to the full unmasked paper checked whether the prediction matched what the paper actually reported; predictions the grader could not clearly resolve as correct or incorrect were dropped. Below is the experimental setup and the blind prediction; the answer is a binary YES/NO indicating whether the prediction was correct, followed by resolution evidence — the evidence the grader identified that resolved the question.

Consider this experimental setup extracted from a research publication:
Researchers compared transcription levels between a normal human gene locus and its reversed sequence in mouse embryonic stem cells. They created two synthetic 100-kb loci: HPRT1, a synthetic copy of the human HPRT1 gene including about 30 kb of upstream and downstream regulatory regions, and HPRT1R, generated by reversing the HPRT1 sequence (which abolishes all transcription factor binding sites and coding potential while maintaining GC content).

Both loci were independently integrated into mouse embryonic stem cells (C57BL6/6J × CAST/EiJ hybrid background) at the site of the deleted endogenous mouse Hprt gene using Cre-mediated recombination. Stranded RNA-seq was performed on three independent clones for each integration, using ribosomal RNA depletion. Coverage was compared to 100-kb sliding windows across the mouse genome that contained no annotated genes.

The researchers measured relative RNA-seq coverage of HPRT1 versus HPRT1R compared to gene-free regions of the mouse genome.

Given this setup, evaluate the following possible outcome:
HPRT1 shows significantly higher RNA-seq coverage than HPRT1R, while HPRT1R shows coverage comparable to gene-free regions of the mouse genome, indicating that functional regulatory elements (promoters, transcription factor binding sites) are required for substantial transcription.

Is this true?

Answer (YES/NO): NO